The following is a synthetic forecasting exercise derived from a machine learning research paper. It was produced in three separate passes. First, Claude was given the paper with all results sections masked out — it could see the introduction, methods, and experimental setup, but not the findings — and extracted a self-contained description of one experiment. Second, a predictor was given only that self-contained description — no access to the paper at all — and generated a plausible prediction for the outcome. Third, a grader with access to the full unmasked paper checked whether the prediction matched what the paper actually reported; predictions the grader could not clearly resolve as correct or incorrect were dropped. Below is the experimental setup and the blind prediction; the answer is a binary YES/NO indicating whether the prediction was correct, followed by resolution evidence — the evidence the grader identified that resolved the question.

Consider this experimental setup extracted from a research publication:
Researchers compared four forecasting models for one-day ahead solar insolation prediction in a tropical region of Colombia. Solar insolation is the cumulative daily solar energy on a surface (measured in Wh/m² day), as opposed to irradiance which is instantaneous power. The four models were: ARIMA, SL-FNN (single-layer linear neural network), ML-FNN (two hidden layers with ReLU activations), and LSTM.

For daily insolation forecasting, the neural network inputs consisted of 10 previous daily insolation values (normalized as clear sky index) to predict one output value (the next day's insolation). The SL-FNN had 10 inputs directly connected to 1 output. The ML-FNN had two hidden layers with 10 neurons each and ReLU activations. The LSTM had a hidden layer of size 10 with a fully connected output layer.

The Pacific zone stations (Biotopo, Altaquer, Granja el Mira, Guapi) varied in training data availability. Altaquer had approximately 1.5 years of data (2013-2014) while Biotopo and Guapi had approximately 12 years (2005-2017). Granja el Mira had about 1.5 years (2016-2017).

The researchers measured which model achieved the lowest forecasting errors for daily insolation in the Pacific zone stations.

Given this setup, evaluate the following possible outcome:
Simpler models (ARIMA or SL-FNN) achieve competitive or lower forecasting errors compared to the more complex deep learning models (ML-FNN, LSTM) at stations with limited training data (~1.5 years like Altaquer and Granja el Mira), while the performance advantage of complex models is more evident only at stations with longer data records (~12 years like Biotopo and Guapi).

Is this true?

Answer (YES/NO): NO